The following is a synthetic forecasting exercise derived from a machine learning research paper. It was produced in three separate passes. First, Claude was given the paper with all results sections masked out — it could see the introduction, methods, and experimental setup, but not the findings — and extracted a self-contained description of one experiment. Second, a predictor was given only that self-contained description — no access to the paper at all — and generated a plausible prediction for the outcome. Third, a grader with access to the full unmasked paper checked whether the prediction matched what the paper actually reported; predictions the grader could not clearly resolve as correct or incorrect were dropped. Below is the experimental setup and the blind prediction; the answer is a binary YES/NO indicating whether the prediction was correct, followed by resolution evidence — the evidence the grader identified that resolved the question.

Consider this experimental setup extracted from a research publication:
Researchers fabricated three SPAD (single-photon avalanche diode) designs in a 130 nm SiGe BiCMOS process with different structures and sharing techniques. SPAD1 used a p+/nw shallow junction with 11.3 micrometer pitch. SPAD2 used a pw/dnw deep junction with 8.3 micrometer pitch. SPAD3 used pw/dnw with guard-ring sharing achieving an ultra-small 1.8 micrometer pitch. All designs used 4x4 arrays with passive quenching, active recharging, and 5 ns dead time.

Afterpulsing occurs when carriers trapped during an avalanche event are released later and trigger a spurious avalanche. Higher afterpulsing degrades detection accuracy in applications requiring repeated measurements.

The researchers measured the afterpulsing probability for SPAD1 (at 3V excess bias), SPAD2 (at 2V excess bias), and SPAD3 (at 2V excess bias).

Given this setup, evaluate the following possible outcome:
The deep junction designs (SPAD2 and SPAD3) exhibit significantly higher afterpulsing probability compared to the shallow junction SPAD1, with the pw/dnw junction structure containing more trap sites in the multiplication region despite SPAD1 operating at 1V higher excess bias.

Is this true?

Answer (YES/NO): NO